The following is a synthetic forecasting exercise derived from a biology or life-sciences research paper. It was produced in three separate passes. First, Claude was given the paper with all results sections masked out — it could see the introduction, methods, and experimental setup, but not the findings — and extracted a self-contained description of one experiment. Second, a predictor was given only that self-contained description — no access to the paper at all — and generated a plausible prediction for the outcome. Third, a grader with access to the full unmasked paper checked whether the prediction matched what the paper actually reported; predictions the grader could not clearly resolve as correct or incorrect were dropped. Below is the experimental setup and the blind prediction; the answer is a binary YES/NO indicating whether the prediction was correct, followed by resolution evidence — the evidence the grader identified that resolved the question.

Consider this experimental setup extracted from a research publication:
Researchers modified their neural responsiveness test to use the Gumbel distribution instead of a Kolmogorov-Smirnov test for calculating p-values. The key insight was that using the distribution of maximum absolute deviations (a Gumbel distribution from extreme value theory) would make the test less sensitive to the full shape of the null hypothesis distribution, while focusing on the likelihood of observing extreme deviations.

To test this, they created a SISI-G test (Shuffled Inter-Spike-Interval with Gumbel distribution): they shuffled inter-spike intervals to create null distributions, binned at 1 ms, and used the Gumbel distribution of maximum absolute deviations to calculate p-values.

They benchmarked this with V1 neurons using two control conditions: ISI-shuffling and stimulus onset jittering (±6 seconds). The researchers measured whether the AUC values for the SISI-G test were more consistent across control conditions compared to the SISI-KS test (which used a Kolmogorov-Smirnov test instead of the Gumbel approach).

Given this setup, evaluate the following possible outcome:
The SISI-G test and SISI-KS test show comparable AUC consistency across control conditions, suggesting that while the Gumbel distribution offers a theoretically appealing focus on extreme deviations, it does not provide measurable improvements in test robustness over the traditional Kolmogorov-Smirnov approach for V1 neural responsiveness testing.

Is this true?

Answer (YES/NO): NO